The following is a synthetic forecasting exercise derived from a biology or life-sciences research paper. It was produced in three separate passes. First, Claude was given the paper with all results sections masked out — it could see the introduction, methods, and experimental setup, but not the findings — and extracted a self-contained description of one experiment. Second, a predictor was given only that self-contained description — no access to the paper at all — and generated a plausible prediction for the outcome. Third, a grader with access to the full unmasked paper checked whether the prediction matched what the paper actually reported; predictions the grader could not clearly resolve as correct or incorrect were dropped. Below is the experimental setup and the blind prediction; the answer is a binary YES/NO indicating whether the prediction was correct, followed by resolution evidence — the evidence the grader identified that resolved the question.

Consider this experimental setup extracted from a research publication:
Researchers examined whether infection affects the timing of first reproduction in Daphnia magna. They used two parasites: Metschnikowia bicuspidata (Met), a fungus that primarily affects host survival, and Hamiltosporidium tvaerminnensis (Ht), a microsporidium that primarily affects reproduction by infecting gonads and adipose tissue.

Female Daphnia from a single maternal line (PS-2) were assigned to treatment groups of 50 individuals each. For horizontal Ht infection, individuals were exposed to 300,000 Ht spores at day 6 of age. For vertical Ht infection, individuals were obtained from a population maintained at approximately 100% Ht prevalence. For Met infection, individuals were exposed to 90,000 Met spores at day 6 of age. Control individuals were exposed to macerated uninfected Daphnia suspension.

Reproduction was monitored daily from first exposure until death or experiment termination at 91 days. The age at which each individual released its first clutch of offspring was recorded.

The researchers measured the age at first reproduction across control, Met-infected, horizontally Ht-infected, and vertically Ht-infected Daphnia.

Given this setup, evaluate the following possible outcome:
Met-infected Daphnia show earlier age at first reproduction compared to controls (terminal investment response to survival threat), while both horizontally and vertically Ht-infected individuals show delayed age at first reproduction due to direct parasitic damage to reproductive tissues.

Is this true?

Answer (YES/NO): NO